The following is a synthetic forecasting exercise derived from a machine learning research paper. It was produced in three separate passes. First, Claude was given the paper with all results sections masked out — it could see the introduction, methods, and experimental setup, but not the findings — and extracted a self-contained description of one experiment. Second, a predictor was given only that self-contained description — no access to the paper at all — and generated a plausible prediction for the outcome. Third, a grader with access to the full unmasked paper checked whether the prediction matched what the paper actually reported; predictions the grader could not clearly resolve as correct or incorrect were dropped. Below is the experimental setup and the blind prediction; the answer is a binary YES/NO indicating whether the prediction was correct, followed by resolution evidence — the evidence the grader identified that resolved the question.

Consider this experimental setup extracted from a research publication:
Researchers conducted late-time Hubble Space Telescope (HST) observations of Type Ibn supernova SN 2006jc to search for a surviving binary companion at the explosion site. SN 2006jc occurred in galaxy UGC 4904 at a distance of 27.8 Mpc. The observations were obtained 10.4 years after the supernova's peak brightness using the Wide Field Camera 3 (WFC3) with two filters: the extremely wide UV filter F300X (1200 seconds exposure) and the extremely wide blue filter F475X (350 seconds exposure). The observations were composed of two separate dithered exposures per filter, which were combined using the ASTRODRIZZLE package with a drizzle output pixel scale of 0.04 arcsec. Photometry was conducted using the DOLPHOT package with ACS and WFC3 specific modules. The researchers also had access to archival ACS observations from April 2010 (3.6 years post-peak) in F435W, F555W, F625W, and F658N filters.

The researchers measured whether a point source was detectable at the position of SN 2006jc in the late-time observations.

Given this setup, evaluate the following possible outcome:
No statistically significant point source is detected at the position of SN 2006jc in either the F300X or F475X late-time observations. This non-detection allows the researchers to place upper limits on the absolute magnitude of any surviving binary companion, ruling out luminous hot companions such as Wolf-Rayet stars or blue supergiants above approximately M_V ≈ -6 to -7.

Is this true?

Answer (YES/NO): NO